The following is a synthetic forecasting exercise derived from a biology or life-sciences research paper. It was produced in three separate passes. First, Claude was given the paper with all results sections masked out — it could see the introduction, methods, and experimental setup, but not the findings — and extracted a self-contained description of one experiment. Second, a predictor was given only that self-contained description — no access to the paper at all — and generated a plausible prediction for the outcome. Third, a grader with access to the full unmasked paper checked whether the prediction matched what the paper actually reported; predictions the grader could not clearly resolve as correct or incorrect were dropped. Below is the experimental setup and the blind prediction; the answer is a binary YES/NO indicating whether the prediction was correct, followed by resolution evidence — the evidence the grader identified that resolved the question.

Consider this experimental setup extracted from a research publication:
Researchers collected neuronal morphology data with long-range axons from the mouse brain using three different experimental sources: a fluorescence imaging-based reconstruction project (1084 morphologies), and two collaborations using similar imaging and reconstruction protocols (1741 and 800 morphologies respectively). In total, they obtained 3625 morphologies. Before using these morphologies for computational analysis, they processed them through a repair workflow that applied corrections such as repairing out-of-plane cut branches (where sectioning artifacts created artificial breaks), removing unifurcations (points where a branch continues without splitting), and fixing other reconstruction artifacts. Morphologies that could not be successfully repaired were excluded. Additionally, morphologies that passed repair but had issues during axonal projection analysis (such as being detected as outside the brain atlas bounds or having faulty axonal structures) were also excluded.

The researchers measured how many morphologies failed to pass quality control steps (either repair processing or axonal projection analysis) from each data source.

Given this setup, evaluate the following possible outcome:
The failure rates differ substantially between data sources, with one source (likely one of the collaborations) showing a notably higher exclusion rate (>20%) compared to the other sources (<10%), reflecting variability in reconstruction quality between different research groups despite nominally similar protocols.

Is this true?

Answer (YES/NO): NO